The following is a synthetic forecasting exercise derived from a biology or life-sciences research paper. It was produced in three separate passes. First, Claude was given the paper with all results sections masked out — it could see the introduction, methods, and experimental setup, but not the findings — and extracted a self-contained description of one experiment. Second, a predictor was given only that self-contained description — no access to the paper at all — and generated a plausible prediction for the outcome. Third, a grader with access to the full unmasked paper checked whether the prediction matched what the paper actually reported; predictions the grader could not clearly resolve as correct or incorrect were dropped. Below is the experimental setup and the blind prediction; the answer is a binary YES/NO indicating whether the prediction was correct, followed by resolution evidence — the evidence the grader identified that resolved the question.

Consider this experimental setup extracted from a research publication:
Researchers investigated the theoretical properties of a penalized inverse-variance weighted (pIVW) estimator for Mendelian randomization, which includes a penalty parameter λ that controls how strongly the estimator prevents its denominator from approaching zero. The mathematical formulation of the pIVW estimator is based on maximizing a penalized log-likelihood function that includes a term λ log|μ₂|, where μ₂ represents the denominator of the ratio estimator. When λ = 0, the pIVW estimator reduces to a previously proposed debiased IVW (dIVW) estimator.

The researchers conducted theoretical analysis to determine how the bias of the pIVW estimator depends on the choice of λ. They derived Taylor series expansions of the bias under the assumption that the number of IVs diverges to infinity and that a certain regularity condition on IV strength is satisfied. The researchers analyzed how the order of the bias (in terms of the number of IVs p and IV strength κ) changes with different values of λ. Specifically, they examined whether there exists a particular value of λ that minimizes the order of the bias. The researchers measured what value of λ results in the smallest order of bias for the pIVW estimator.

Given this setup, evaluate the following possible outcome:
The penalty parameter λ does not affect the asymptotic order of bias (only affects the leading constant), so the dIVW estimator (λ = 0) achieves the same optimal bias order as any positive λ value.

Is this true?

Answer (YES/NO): NO